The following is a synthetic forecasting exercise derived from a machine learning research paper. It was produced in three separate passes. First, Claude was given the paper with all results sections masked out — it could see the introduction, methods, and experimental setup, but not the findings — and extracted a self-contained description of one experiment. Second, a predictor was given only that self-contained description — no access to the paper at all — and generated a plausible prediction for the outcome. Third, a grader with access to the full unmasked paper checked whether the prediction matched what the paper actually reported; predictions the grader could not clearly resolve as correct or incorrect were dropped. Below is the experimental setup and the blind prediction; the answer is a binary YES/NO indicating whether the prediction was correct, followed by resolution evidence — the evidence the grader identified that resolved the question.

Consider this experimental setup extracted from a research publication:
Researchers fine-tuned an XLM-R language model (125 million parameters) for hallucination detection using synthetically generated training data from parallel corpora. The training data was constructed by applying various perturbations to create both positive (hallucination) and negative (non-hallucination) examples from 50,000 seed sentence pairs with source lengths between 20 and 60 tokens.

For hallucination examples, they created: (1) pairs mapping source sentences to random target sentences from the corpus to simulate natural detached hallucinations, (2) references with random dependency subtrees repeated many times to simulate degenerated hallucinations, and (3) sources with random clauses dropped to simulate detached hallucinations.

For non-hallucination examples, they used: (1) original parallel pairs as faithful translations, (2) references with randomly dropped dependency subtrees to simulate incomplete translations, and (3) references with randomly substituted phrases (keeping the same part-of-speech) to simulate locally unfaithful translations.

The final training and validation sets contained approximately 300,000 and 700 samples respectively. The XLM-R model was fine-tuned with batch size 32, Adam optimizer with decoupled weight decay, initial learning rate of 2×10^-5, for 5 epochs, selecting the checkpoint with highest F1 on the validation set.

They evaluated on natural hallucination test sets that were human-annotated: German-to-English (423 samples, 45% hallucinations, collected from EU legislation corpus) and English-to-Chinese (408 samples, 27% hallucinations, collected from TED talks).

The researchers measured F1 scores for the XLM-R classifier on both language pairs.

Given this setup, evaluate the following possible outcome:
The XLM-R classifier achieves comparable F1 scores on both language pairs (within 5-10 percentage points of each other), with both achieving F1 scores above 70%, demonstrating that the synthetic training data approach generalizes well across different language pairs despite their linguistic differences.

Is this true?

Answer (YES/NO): NO